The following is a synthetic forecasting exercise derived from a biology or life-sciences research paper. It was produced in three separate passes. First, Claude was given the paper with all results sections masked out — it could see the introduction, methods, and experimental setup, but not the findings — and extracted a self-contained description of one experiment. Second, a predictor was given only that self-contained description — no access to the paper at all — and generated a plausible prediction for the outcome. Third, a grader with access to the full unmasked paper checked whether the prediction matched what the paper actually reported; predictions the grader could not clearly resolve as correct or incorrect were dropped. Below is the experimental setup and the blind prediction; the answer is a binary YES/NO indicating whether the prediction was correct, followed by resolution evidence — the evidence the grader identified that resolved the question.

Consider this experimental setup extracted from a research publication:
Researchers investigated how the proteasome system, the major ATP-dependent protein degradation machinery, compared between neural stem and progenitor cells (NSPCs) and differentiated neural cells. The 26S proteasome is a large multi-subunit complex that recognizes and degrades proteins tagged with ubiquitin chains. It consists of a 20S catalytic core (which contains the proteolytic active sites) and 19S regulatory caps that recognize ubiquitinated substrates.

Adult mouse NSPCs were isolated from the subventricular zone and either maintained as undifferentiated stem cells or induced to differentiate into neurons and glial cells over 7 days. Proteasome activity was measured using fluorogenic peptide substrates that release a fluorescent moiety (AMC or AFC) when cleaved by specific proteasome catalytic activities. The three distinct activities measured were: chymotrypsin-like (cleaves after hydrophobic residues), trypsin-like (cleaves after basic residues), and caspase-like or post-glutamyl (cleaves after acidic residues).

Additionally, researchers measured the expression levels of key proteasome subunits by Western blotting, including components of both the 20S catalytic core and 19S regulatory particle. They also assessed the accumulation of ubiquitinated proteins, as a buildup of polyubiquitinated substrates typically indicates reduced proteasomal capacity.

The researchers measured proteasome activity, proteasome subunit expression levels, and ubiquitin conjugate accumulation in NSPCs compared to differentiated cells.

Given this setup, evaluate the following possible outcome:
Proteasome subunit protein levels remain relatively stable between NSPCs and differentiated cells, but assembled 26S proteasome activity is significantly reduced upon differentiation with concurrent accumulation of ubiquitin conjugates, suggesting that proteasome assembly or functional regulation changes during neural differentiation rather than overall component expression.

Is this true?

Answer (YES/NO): NO